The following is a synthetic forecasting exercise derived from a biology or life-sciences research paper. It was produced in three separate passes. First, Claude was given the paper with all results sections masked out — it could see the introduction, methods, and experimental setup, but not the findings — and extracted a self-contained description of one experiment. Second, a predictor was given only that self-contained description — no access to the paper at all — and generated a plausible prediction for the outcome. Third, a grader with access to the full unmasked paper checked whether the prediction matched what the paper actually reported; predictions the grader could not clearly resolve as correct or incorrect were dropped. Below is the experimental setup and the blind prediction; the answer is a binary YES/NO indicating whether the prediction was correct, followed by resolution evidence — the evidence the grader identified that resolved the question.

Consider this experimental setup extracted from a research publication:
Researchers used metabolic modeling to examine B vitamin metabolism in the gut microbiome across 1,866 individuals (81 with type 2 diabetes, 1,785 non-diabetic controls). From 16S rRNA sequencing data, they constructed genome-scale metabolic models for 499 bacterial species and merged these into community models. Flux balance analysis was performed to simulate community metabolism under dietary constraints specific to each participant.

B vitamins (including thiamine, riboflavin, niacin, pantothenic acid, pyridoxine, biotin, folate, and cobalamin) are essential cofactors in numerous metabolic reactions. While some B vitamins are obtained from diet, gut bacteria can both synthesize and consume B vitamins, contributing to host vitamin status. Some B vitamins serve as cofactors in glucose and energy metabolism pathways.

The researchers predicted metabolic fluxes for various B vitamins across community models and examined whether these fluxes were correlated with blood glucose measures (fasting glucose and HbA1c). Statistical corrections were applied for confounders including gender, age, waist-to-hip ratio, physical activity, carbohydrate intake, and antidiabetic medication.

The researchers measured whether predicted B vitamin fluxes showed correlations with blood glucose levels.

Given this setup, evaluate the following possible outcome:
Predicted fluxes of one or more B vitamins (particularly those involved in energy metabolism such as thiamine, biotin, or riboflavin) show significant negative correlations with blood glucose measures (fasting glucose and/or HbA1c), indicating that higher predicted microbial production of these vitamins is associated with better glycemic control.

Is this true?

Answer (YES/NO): NO